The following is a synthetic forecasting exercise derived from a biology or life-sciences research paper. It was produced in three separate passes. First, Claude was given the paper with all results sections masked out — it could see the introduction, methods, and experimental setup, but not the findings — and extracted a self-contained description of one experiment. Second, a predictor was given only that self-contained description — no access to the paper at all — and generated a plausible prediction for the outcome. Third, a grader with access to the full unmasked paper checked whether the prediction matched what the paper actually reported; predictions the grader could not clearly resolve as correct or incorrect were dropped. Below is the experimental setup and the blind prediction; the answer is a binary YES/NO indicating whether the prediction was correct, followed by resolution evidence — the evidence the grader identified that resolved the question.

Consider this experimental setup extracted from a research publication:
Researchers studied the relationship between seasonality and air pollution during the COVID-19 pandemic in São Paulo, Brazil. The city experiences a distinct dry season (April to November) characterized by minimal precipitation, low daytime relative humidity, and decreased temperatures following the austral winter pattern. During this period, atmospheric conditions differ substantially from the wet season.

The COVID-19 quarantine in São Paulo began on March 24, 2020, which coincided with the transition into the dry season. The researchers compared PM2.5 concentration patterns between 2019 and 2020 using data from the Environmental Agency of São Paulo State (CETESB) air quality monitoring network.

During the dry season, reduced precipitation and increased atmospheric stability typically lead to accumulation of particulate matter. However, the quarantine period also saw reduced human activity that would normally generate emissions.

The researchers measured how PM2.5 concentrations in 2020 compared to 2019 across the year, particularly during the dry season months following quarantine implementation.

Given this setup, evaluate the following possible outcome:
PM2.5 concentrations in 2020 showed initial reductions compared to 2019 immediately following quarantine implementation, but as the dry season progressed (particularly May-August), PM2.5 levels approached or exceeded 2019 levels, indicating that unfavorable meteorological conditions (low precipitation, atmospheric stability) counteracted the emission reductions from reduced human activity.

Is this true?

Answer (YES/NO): NO